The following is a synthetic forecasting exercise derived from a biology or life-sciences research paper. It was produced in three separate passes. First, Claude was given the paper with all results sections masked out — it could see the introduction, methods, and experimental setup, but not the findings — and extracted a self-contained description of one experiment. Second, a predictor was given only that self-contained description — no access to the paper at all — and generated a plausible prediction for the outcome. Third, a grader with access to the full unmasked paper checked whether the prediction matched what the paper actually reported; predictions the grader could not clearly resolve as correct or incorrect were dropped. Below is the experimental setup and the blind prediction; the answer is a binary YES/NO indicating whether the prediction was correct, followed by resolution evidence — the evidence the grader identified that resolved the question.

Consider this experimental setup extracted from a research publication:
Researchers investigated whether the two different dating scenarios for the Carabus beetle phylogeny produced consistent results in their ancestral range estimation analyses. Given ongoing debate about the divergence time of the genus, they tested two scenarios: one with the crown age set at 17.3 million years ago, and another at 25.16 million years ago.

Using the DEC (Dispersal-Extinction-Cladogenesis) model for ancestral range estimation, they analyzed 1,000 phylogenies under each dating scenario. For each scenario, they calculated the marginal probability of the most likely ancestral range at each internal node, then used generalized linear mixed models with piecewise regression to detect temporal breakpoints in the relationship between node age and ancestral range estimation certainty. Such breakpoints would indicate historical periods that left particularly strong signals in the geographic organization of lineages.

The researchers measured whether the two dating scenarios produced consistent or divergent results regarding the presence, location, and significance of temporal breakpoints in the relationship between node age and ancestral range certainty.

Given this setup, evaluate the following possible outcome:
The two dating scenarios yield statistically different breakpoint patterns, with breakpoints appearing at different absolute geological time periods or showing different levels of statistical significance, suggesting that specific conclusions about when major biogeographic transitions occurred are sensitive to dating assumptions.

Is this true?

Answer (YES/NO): NO